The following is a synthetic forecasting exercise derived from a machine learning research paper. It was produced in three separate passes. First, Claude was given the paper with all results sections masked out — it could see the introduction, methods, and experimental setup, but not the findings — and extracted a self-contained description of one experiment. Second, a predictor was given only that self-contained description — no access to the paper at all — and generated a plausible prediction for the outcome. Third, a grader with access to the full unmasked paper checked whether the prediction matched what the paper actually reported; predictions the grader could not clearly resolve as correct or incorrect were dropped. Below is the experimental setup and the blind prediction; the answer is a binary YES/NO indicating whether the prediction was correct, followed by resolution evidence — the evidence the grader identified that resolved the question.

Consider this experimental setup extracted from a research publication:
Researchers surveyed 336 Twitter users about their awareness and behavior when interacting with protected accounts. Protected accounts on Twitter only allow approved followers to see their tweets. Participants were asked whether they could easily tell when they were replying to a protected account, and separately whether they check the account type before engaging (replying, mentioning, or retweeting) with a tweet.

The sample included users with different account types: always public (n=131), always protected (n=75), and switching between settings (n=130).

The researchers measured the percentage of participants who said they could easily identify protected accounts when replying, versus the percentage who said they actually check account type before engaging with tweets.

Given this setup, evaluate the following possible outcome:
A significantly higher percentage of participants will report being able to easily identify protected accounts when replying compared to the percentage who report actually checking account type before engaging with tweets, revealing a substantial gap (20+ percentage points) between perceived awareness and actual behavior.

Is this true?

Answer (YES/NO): YES